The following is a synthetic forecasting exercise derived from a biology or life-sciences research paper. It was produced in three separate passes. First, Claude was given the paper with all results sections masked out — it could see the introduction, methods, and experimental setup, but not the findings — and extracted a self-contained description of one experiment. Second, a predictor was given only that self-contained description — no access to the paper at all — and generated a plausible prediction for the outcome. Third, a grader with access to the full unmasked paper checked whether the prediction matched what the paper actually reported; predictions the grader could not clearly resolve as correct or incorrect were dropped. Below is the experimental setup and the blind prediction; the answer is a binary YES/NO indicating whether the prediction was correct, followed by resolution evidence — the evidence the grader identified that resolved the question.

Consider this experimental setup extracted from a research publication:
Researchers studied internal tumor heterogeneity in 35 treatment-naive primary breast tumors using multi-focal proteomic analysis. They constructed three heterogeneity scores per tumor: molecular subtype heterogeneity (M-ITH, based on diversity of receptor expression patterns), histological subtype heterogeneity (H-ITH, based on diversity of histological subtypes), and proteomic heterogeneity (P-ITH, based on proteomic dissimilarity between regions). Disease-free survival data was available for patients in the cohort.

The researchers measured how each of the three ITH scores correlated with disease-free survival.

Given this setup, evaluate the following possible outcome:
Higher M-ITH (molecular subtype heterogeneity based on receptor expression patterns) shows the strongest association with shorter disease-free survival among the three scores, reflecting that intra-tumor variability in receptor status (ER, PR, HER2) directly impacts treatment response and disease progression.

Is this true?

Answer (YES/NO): NO